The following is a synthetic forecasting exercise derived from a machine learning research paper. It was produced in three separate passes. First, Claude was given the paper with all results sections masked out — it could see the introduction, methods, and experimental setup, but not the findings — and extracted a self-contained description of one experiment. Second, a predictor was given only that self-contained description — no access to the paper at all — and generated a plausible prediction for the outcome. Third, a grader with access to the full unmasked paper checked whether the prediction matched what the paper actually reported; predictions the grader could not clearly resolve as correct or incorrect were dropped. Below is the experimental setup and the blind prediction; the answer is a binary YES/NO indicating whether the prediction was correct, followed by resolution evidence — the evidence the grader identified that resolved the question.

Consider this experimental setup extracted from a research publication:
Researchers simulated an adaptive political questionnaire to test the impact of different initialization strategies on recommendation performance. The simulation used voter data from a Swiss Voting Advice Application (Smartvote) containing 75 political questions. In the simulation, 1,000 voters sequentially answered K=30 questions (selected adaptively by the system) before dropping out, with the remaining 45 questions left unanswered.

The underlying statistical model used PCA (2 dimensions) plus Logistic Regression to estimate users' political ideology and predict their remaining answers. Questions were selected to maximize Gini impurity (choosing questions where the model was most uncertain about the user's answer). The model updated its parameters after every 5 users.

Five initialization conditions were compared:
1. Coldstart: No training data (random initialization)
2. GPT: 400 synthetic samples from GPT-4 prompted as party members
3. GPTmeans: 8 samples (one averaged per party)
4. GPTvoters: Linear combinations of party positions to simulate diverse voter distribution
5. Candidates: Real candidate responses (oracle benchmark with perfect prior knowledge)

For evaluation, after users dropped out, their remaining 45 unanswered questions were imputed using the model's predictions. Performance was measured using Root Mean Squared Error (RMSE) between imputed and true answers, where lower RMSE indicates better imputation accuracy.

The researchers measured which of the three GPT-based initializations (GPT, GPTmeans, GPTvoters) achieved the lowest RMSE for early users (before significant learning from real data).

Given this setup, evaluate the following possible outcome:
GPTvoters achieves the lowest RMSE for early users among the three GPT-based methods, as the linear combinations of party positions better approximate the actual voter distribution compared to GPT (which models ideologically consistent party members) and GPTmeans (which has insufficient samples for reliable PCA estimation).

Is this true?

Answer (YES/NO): YES